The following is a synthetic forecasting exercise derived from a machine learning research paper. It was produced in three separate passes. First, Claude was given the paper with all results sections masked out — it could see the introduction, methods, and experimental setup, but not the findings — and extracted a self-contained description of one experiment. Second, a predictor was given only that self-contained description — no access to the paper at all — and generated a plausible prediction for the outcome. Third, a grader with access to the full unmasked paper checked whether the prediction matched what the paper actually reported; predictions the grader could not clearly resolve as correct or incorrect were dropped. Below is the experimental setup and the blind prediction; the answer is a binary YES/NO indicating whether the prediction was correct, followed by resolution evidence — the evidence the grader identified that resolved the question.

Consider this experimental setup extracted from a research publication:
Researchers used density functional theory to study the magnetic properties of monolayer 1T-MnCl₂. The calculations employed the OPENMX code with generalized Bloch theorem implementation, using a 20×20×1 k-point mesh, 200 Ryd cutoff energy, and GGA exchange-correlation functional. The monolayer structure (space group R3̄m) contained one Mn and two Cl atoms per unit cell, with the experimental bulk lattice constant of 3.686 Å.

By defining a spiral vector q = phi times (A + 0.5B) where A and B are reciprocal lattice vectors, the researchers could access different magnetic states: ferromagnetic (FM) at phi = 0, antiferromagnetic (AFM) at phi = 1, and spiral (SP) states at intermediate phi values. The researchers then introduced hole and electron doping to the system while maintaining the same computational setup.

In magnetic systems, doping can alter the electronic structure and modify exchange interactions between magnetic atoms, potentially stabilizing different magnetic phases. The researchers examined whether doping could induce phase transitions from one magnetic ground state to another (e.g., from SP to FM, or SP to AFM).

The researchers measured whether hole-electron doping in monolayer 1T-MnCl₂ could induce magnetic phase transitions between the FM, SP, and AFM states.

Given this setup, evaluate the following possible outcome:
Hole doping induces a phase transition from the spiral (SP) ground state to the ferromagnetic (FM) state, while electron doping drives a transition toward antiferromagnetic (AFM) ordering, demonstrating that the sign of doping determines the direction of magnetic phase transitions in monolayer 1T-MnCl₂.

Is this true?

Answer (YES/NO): NO